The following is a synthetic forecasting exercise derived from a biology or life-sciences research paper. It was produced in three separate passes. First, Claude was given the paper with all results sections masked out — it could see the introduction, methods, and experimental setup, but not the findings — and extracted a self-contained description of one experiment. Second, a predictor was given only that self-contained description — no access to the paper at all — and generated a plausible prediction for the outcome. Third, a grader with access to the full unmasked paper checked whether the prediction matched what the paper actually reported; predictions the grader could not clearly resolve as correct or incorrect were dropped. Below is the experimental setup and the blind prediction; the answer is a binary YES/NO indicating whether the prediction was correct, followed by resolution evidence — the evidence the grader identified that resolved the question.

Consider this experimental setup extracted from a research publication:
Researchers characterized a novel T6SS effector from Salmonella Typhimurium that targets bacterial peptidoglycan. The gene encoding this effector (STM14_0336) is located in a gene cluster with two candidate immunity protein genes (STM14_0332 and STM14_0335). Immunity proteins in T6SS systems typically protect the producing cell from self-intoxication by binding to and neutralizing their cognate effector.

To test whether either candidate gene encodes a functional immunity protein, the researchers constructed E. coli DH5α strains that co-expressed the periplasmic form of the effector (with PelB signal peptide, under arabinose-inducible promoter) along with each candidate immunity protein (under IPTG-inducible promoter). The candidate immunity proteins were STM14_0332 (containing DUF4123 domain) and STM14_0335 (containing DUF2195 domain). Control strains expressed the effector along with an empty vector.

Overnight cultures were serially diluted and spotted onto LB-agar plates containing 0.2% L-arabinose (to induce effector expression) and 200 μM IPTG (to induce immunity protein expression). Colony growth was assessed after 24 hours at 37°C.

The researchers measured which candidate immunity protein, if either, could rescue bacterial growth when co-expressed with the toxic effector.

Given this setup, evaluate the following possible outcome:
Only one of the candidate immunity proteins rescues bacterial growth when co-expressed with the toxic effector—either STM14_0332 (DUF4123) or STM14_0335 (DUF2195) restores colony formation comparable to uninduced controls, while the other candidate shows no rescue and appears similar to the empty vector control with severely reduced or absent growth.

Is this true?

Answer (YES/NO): YES